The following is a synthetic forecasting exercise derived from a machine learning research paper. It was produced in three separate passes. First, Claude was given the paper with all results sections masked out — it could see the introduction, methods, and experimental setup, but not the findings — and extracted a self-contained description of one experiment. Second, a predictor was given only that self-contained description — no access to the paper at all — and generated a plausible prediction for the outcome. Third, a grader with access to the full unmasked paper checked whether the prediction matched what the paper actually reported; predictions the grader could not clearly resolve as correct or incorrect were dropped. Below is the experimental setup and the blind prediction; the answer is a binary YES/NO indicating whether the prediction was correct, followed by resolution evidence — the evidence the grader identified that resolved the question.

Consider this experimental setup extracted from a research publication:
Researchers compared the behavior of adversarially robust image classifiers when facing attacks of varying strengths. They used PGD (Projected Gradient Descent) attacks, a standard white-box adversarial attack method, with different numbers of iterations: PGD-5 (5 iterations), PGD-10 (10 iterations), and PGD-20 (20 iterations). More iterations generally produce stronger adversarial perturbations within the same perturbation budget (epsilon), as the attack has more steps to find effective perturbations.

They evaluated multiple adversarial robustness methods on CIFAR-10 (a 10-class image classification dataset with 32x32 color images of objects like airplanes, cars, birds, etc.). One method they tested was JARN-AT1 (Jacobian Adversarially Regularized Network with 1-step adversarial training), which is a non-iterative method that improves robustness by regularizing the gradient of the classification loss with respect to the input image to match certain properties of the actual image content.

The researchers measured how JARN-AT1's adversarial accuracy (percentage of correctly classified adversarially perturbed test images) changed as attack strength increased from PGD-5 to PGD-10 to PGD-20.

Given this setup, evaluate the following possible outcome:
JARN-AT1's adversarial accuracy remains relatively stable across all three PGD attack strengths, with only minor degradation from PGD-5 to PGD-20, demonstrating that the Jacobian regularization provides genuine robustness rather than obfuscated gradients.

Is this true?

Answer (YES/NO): NO